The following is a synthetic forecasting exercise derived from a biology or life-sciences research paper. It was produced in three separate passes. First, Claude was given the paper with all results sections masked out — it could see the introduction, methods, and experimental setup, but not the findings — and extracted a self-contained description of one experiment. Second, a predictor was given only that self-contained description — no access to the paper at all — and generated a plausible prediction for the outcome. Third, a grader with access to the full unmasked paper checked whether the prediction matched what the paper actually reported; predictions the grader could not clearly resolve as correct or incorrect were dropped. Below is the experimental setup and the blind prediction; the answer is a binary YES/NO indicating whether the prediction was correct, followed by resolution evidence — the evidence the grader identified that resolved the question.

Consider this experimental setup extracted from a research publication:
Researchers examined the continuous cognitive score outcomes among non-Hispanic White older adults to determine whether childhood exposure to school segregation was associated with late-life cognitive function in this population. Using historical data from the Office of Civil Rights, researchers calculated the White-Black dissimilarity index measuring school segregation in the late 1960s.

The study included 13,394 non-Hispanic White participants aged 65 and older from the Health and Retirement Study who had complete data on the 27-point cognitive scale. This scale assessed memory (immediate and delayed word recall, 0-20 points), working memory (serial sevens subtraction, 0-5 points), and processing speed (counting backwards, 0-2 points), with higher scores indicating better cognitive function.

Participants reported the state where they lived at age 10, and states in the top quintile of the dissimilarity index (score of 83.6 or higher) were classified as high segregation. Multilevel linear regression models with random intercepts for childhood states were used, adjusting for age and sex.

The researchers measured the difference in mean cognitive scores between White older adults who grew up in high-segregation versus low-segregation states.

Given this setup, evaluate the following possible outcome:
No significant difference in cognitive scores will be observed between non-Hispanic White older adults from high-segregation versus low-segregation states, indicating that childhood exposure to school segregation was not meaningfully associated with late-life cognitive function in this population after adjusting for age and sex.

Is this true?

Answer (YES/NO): YES